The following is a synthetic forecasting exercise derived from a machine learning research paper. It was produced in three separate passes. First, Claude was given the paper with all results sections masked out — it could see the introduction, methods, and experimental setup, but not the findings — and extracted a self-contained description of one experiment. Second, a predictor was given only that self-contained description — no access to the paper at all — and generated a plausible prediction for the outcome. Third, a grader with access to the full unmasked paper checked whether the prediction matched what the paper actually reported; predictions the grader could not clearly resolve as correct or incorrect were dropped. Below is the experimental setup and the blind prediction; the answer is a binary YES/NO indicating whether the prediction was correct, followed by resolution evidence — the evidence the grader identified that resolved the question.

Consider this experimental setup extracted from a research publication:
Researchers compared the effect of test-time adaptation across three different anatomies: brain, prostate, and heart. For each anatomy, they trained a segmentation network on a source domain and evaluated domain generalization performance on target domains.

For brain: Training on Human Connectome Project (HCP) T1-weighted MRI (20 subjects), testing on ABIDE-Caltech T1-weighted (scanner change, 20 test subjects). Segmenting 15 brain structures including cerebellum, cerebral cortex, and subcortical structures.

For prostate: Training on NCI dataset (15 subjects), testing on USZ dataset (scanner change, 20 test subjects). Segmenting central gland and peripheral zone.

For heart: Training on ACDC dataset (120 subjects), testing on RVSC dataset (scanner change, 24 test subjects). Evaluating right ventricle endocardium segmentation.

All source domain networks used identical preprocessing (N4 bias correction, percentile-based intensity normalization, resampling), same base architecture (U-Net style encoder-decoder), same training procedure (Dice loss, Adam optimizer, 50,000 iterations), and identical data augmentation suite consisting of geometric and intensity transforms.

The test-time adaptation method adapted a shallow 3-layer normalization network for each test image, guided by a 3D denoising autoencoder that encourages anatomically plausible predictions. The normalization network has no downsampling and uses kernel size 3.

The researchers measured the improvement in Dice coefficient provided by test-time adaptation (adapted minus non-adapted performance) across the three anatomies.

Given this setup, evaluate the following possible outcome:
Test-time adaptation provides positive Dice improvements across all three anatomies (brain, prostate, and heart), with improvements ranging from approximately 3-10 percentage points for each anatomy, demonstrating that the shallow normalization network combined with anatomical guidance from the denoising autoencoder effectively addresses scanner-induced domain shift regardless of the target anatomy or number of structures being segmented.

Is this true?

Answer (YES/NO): NO